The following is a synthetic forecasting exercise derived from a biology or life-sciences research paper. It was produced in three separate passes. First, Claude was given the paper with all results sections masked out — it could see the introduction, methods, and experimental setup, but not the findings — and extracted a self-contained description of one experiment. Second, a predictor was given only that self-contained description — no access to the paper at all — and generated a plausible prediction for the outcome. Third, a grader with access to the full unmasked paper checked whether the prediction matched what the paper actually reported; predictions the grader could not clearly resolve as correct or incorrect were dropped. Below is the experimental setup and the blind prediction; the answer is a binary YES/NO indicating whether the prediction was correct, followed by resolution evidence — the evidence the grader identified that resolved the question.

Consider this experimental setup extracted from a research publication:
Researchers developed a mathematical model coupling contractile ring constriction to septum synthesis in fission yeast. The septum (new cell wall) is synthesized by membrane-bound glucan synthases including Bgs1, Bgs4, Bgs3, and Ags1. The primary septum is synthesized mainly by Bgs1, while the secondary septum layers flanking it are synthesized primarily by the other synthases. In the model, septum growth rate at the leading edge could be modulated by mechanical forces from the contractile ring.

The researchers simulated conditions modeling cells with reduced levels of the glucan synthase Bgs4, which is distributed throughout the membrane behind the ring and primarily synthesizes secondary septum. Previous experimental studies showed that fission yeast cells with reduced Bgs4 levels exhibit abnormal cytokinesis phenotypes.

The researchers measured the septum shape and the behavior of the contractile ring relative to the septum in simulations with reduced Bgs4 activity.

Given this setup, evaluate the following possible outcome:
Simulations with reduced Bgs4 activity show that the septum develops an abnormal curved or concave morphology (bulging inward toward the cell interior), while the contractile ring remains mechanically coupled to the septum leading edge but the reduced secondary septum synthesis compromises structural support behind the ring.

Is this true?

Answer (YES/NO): NO